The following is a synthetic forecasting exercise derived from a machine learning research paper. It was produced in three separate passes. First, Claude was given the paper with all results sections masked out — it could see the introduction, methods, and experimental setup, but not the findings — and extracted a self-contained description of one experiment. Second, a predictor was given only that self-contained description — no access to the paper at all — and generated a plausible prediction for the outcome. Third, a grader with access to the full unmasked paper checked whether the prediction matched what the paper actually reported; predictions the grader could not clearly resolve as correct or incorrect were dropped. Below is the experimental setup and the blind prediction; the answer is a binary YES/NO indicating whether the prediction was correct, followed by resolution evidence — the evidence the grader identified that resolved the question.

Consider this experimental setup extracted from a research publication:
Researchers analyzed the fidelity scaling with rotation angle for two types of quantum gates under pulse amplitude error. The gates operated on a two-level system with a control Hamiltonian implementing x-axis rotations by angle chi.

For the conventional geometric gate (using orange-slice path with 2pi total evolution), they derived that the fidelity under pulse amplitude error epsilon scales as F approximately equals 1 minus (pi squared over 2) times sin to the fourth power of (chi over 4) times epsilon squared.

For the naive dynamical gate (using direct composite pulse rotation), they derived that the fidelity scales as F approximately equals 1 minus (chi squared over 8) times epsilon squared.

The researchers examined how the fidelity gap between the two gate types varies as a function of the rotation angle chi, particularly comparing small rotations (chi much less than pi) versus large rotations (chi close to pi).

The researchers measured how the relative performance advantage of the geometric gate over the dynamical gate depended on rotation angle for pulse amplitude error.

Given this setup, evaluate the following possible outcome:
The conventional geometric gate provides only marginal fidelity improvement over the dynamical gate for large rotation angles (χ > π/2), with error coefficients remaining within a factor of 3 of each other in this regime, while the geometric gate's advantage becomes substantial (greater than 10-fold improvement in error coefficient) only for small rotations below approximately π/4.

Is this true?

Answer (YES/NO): YES